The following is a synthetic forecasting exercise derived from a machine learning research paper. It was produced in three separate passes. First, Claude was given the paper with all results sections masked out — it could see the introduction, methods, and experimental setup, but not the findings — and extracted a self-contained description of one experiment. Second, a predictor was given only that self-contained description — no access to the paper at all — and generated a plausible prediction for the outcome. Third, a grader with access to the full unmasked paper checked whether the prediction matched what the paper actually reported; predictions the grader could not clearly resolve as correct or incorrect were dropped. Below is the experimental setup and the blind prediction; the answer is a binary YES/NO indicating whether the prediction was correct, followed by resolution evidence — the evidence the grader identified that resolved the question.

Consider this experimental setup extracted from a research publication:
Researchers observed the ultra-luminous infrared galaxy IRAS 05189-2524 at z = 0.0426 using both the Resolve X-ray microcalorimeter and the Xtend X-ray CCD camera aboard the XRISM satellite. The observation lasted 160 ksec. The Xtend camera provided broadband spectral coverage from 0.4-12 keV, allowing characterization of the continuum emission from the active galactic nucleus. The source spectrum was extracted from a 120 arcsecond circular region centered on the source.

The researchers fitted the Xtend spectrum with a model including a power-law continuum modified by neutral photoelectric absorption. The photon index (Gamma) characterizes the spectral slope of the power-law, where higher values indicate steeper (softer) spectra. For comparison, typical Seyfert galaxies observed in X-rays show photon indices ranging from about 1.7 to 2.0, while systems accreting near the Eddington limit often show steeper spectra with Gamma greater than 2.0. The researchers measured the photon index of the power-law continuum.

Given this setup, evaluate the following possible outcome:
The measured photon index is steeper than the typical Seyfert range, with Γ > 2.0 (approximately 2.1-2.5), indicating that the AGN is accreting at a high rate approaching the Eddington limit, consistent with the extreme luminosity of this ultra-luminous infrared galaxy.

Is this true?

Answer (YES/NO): YES